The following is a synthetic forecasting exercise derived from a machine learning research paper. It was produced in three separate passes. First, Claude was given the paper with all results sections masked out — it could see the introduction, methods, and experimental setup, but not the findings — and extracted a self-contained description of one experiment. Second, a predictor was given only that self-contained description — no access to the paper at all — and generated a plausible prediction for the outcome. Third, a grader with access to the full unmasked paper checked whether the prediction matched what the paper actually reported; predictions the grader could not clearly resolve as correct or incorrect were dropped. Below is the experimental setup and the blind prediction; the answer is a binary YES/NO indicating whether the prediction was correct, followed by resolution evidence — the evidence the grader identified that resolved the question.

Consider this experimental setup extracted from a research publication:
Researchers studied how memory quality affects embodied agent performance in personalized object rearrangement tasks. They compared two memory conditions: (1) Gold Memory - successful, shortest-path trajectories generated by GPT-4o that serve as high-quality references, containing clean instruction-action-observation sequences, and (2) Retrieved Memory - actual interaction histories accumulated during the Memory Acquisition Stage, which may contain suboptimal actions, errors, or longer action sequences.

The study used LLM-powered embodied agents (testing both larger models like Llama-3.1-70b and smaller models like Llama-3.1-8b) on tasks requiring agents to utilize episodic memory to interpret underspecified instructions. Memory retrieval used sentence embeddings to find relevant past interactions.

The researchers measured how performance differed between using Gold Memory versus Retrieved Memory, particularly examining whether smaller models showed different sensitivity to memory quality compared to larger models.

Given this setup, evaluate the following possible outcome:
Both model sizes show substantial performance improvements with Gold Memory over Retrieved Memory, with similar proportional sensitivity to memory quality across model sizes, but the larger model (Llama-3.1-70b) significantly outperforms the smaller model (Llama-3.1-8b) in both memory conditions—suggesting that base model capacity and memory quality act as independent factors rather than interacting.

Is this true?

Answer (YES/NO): NO